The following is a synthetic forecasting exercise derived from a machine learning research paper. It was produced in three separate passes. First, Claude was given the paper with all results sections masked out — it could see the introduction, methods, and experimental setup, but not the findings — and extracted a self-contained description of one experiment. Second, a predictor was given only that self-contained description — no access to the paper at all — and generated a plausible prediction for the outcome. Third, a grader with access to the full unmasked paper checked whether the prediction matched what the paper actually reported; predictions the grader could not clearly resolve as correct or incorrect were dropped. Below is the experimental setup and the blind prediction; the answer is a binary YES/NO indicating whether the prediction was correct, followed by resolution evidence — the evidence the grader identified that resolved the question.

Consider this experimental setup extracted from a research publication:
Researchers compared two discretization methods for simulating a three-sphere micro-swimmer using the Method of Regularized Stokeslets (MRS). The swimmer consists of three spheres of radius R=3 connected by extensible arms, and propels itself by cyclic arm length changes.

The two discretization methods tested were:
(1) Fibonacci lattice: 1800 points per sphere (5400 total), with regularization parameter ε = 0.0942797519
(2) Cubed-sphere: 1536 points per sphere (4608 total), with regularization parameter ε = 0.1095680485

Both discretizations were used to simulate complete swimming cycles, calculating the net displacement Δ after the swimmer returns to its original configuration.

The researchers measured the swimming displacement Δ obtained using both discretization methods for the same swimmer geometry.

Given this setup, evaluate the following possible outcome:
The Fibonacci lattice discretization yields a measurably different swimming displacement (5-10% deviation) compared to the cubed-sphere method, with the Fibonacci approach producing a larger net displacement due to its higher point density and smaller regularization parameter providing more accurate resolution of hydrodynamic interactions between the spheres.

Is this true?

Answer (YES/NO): NO